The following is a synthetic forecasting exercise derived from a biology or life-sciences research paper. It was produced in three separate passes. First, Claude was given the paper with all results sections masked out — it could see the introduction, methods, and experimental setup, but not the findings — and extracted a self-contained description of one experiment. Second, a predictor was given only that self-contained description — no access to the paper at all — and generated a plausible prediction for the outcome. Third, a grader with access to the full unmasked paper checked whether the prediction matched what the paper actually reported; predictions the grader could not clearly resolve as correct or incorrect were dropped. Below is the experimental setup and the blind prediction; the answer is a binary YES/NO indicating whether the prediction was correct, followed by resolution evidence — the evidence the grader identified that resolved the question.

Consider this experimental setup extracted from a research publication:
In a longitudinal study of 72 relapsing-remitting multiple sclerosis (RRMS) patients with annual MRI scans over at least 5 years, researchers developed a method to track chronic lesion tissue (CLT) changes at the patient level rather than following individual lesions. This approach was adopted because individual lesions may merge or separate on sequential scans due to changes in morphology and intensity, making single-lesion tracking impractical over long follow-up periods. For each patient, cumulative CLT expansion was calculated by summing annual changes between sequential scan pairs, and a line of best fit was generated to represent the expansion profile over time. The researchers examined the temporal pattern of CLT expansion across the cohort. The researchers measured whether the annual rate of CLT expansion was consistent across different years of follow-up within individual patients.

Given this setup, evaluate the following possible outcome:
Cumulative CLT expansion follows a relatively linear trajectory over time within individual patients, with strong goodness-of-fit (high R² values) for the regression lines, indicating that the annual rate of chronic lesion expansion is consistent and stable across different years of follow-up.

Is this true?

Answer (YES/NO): NO